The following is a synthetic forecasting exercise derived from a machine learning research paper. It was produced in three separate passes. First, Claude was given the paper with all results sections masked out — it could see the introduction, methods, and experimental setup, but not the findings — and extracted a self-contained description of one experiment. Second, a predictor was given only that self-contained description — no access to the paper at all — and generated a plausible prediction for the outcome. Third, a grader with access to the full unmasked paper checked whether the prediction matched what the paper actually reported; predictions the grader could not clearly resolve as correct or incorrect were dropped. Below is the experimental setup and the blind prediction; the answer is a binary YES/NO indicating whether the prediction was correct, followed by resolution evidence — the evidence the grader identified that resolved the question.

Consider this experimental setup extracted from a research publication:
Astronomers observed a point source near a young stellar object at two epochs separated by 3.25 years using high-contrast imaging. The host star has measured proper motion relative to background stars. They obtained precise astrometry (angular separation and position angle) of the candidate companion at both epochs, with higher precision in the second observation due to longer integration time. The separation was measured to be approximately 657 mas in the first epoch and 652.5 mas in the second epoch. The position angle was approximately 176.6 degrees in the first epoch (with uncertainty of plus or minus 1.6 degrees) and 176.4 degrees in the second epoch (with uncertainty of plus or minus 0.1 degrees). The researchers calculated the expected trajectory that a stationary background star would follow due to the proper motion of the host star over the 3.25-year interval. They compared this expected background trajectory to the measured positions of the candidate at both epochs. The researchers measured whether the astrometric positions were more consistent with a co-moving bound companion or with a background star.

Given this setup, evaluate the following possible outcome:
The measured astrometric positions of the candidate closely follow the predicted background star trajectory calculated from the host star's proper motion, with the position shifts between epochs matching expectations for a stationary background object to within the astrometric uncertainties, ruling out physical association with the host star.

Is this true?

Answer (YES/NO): NO